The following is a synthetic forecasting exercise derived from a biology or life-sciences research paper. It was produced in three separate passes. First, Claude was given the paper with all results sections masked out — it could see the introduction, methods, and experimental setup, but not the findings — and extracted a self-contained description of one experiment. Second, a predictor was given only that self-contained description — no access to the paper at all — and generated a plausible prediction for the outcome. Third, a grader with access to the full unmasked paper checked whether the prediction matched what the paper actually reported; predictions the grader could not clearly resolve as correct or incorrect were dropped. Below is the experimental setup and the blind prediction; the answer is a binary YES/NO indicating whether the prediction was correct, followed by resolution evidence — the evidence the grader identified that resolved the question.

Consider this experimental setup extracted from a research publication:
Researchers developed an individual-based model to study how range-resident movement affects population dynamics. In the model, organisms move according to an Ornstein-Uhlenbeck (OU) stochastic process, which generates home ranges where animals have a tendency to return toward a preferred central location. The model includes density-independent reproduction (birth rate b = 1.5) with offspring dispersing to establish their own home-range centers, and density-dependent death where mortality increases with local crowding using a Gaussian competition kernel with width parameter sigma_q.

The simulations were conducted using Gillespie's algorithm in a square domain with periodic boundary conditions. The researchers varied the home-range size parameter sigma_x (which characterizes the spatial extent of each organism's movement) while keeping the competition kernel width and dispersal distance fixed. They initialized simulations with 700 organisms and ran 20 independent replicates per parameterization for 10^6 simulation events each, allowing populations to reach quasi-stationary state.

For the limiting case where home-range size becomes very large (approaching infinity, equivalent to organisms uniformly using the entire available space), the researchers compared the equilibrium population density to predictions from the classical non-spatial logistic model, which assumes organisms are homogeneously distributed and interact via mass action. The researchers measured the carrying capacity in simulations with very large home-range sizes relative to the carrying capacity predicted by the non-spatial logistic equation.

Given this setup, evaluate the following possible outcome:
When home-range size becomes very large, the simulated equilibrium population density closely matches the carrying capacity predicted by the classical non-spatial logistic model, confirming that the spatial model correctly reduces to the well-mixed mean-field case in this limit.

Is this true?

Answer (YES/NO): YES